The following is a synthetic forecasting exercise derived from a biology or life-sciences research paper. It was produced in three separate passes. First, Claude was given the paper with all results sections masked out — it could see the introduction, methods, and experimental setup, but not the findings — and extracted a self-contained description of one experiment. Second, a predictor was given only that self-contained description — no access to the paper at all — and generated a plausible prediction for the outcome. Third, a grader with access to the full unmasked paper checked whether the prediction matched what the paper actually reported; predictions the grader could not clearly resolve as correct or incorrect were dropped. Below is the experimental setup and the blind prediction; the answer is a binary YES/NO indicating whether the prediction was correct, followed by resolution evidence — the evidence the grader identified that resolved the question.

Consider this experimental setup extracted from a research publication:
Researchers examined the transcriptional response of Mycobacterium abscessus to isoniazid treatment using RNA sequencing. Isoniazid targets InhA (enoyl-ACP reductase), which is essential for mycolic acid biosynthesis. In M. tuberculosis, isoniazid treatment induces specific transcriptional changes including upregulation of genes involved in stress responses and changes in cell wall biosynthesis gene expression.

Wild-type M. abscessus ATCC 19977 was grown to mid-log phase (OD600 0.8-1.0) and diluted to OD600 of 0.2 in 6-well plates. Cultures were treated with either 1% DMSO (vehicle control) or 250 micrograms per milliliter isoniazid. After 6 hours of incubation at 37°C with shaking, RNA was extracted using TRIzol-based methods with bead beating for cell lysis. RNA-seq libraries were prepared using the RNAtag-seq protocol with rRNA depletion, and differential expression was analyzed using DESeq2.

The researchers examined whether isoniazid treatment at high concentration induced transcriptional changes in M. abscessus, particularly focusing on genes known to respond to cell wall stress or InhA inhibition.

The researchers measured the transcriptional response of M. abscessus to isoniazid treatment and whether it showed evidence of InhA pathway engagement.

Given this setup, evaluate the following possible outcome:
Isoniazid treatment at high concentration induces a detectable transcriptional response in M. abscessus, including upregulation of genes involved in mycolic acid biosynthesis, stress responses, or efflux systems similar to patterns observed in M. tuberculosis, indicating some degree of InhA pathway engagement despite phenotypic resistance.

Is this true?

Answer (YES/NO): YES